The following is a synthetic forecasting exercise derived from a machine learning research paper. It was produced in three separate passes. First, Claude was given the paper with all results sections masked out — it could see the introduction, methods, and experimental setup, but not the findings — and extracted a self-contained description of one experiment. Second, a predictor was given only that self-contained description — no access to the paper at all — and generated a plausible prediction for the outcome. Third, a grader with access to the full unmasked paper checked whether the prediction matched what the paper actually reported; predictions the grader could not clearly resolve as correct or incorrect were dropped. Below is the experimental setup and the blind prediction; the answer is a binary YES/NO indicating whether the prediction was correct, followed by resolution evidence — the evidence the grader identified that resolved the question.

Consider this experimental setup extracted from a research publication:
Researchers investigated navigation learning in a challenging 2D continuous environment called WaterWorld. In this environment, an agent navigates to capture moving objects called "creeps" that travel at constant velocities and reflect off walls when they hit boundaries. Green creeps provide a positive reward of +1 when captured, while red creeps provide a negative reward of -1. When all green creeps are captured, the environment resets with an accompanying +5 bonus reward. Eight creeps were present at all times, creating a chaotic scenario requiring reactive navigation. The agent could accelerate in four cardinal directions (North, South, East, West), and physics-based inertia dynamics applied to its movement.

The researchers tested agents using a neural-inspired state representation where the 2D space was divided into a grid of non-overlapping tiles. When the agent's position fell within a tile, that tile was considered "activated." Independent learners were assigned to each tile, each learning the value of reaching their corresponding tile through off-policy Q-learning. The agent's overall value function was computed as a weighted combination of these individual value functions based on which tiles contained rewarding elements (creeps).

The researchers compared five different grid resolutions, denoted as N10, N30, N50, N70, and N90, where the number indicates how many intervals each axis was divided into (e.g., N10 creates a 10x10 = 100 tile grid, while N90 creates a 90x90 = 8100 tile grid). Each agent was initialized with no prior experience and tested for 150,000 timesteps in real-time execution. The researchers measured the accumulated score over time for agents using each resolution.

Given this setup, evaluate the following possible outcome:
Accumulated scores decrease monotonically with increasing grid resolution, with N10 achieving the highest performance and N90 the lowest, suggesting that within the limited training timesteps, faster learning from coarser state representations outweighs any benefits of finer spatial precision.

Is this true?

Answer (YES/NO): NO